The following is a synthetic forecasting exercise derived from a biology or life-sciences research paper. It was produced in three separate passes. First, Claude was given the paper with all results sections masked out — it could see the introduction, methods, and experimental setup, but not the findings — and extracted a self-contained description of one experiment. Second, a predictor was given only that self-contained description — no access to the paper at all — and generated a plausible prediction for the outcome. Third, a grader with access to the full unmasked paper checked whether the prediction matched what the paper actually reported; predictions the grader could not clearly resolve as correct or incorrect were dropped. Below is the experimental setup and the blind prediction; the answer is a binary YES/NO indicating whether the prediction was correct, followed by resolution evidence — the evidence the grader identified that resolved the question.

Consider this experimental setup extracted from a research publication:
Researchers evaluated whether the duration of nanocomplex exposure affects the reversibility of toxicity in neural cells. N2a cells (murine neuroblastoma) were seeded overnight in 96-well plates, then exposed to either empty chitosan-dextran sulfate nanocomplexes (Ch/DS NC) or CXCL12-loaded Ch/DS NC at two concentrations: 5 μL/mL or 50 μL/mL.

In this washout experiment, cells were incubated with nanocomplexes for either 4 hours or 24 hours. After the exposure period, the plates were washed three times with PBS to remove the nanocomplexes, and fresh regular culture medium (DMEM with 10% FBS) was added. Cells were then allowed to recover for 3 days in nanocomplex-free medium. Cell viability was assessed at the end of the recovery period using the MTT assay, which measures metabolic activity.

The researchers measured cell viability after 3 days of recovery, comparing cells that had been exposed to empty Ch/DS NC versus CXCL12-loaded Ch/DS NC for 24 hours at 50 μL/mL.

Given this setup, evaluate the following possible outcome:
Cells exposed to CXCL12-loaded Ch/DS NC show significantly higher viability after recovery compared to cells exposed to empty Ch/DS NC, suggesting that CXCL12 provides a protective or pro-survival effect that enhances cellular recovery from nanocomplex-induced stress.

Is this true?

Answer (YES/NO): NO